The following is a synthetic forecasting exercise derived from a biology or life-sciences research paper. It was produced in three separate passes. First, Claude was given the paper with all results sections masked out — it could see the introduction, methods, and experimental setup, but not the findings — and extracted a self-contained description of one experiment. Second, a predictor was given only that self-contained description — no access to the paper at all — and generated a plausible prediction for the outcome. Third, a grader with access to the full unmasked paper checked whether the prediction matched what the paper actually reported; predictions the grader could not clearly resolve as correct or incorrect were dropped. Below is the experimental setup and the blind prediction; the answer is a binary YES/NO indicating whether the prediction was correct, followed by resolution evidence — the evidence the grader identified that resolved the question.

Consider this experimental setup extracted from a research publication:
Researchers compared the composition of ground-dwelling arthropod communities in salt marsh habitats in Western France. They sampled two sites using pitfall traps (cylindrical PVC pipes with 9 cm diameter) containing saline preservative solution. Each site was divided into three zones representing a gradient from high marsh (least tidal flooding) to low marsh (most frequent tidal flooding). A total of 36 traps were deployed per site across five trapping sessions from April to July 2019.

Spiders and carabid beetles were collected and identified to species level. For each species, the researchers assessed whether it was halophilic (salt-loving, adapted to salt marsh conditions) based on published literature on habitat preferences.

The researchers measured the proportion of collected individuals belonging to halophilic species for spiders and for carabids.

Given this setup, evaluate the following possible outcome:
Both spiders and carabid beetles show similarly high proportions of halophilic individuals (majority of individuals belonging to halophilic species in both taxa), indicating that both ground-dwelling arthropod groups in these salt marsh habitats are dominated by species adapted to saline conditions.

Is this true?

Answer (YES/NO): NO